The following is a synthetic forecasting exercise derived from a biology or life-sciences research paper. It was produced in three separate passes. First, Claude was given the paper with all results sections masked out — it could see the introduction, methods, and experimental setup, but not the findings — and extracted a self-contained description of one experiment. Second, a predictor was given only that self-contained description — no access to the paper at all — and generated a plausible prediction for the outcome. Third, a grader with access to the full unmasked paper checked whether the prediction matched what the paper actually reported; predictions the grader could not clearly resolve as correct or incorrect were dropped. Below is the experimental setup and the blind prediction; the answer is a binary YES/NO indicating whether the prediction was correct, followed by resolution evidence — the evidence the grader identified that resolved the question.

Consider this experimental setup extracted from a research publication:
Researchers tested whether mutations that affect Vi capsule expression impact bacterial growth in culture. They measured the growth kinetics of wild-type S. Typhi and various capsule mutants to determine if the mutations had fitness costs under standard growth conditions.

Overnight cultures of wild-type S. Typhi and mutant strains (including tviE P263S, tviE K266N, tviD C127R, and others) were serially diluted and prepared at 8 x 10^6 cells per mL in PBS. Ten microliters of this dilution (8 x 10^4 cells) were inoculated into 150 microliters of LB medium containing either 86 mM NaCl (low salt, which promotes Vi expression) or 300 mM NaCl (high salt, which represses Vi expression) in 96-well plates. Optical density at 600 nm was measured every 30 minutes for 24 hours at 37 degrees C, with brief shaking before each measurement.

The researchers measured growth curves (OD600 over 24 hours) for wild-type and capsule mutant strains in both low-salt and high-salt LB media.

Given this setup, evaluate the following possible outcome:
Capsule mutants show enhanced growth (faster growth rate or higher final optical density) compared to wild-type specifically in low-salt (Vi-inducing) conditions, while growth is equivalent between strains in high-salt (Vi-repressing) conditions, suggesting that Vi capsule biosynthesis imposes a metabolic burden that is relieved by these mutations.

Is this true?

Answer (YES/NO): NO